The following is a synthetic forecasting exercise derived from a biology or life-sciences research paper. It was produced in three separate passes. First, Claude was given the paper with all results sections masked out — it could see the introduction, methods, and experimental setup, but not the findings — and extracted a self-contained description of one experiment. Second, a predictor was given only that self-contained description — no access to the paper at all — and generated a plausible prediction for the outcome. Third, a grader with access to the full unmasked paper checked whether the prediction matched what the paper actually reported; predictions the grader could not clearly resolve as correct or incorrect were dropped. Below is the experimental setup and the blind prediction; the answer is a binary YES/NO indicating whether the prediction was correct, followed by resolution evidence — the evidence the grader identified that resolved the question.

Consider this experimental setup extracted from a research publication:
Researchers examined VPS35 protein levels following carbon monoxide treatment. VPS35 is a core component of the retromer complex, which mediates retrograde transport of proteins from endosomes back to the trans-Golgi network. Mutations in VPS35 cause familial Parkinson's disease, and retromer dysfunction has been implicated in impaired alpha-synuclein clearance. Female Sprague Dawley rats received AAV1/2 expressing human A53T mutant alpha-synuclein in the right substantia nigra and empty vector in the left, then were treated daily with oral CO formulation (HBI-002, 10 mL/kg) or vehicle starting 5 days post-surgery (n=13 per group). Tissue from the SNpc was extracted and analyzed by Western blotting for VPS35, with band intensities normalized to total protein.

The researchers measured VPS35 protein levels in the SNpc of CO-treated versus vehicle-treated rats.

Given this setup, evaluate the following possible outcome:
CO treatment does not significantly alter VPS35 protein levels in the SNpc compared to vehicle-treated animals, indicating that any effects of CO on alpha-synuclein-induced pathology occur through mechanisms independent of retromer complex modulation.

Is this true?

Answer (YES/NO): YES